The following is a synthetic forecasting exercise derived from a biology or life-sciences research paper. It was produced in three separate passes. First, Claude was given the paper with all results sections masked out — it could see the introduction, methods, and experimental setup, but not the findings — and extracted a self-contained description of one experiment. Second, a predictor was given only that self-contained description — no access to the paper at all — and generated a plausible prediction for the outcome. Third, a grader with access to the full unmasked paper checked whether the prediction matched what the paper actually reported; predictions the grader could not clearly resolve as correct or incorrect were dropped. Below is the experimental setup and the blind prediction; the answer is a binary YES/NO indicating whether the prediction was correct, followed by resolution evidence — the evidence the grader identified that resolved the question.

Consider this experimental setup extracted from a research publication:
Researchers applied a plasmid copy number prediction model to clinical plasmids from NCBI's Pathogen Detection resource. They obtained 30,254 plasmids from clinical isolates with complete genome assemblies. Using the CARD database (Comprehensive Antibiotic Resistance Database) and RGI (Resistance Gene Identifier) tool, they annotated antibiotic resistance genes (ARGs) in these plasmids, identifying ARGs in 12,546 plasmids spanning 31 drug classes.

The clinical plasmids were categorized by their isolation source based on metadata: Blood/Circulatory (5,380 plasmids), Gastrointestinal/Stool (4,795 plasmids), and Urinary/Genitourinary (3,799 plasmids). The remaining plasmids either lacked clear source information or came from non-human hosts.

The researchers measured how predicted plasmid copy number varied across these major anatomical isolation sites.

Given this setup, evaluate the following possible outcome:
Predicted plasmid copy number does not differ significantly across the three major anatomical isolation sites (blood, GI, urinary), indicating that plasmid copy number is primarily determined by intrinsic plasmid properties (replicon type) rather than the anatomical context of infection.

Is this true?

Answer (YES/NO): NO